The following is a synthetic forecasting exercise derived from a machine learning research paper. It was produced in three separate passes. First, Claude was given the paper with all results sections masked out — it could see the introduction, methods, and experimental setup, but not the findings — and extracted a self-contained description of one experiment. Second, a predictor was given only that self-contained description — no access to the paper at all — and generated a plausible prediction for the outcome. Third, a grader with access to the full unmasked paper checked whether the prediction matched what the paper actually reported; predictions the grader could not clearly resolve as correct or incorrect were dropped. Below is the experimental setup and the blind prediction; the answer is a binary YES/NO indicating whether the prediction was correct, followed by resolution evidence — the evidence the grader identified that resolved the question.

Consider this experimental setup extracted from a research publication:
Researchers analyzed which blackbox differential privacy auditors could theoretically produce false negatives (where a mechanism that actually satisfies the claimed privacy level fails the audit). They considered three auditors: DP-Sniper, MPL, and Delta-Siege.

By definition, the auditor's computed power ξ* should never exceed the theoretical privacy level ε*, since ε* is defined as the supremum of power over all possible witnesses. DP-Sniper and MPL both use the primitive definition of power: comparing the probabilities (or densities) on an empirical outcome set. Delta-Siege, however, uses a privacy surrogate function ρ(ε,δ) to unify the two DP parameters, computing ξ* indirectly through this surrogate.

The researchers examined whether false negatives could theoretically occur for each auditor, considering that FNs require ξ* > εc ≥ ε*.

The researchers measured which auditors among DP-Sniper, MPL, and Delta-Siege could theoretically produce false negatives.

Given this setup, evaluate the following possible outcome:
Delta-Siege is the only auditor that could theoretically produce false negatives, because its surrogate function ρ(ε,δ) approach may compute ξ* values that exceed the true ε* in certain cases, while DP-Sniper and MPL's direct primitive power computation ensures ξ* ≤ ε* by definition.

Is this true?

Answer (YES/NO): YES